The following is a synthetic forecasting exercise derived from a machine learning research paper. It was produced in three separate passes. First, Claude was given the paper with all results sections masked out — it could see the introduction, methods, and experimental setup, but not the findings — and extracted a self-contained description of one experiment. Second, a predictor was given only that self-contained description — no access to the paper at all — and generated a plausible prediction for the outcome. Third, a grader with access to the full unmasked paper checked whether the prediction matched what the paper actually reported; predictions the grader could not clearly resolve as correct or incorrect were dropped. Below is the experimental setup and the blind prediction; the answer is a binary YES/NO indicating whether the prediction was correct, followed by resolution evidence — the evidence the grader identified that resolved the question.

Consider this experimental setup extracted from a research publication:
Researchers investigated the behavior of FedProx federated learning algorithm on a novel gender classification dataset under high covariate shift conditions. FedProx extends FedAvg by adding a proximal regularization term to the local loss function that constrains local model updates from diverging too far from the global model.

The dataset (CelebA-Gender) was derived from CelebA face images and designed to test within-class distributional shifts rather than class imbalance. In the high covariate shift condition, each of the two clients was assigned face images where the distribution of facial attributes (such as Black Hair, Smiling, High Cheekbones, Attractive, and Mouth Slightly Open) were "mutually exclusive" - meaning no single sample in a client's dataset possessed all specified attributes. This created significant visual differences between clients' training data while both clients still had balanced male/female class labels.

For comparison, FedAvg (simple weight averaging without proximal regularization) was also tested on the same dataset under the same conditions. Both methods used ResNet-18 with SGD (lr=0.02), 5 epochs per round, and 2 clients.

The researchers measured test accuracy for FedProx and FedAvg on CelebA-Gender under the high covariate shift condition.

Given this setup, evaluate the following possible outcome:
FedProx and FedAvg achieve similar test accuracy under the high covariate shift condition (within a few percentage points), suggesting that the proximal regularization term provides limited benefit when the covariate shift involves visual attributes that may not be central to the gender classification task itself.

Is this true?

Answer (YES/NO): NO